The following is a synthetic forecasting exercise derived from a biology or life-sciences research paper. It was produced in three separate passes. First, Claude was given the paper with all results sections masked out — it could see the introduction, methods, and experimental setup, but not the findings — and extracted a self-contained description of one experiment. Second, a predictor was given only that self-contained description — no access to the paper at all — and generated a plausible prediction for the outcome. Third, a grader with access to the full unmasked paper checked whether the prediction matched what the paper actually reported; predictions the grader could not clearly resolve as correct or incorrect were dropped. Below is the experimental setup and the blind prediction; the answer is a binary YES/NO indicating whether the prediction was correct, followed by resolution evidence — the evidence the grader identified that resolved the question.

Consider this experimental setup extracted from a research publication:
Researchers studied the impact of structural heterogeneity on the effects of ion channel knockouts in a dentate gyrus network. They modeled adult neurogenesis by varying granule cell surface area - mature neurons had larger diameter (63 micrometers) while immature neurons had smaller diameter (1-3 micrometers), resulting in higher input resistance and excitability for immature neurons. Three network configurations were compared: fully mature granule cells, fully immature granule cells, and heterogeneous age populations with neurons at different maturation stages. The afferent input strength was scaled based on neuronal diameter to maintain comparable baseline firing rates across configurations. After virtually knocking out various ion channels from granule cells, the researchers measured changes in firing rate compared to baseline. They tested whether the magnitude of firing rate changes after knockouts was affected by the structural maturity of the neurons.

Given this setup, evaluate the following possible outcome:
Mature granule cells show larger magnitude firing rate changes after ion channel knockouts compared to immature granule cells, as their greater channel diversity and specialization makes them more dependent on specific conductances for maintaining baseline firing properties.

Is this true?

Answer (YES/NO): NO